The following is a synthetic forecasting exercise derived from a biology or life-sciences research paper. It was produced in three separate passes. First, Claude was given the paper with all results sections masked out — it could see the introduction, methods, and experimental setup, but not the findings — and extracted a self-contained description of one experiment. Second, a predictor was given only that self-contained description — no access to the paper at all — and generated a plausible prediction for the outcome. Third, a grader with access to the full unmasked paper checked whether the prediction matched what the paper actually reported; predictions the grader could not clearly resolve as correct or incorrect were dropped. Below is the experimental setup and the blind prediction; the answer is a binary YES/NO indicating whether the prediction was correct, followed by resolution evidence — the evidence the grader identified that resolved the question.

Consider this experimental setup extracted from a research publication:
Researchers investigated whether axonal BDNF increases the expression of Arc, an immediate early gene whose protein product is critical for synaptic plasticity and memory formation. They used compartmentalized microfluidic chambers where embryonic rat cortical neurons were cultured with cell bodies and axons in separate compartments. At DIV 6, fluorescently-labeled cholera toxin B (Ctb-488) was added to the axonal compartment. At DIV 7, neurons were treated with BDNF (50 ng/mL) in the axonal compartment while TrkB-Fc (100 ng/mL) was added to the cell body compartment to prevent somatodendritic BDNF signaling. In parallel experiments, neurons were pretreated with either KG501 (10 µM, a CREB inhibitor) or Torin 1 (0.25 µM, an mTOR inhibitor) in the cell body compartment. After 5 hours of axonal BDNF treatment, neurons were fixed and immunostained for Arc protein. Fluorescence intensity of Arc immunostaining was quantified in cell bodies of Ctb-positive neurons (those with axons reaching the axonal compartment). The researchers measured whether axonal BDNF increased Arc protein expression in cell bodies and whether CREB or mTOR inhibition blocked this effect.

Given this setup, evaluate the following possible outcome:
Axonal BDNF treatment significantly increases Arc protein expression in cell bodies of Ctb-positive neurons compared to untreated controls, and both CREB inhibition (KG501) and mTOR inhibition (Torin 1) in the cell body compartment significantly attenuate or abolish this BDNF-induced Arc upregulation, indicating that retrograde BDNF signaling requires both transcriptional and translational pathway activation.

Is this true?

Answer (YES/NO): YES